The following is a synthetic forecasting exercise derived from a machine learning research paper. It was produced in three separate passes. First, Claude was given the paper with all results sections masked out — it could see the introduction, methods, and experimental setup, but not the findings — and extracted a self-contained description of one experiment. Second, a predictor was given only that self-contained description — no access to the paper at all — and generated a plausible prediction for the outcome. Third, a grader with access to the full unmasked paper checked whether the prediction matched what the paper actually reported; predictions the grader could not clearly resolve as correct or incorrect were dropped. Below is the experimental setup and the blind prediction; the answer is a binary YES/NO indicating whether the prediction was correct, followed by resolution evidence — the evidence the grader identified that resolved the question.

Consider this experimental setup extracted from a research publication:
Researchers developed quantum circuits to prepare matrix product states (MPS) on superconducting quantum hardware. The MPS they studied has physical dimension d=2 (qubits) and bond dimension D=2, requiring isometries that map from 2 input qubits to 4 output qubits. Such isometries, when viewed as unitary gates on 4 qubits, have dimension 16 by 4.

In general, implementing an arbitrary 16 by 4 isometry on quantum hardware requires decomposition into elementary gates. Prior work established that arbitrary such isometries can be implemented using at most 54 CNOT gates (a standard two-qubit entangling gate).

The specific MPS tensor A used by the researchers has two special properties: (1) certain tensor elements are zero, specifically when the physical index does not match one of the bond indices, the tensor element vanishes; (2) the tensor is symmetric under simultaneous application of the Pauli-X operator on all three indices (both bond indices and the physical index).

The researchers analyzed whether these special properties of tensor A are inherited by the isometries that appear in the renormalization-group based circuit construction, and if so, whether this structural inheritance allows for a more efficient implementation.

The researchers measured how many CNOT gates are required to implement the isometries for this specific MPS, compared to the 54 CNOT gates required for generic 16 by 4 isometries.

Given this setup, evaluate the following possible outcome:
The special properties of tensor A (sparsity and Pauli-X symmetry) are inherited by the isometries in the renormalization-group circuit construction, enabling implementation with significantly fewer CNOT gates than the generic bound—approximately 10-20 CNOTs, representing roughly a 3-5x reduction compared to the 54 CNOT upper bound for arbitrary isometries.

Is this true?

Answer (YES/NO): YES